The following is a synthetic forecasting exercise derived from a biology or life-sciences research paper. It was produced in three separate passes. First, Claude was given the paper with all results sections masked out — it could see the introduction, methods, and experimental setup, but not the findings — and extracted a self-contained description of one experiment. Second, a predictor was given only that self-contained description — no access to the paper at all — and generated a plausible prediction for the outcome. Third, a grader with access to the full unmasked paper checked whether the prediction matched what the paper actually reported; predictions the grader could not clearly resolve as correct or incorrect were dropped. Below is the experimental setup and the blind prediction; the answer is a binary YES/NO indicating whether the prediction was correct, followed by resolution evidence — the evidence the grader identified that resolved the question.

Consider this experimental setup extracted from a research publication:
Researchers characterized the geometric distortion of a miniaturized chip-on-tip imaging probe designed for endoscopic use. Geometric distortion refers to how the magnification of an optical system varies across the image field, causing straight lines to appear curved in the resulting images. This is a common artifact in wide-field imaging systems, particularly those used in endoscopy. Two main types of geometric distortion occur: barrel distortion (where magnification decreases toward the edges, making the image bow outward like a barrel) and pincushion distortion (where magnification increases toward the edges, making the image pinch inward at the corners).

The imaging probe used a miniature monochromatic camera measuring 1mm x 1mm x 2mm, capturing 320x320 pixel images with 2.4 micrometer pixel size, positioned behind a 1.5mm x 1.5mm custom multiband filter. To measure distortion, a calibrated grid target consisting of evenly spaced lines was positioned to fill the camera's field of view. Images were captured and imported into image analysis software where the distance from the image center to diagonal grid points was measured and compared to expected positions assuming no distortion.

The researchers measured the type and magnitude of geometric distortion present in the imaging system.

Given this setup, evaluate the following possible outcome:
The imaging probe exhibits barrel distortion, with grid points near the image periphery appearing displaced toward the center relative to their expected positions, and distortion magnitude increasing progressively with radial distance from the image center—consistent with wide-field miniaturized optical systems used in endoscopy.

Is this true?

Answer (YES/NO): YES